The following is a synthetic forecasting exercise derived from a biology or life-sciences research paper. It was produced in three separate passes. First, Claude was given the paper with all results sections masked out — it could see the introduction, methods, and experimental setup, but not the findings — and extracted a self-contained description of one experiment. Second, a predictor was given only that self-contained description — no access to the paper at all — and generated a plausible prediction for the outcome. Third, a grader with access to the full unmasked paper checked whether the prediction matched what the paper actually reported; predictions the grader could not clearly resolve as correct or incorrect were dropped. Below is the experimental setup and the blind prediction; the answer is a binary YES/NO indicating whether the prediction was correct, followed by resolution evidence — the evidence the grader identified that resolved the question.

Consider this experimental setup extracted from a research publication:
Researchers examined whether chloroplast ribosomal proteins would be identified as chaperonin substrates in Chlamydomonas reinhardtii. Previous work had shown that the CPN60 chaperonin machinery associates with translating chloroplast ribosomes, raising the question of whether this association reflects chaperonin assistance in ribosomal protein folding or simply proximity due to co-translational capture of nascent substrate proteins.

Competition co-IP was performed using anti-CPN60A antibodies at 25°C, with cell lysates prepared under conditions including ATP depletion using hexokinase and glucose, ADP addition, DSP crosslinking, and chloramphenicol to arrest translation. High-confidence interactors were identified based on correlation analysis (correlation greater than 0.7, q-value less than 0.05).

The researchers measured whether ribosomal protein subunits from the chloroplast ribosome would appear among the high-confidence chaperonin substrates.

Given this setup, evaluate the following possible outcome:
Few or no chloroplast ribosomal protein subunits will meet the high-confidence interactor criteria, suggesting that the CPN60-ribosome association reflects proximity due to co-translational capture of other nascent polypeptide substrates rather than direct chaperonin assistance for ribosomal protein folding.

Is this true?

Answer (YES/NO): NO